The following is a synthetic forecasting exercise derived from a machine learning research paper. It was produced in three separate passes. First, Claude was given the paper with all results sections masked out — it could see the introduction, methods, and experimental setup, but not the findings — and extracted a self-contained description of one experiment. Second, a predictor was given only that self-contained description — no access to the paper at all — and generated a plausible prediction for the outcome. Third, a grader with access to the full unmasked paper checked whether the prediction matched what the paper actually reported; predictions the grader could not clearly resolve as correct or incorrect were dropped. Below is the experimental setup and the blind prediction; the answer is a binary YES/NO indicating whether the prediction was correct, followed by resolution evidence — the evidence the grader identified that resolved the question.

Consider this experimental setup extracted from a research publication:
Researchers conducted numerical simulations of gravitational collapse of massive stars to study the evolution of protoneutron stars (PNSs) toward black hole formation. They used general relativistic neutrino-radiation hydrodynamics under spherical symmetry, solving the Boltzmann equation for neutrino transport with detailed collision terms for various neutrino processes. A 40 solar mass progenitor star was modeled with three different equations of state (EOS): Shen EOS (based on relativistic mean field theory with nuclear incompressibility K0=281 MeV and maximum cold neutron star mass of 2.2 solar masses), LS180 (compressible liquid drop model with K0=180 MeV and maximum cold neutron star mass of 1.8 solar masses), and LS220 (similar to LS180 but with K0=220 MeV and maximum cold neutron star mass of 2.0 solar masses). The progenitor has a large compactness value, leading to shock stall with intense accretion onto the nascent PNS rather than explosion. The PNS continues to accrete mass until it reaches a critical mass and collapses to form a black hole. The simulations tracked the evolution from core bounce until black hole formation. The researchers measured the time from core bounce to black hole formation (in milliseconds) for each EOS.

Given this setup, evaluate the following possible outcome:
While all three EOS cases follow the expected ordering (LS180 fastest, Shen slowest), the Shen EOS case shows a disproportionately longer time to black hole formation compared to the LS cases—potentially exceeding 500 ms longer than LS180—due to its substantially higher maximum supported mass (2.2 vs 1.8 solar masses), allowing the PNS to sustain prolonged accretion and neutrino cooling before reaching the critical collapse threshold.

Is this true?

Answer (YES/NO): YES